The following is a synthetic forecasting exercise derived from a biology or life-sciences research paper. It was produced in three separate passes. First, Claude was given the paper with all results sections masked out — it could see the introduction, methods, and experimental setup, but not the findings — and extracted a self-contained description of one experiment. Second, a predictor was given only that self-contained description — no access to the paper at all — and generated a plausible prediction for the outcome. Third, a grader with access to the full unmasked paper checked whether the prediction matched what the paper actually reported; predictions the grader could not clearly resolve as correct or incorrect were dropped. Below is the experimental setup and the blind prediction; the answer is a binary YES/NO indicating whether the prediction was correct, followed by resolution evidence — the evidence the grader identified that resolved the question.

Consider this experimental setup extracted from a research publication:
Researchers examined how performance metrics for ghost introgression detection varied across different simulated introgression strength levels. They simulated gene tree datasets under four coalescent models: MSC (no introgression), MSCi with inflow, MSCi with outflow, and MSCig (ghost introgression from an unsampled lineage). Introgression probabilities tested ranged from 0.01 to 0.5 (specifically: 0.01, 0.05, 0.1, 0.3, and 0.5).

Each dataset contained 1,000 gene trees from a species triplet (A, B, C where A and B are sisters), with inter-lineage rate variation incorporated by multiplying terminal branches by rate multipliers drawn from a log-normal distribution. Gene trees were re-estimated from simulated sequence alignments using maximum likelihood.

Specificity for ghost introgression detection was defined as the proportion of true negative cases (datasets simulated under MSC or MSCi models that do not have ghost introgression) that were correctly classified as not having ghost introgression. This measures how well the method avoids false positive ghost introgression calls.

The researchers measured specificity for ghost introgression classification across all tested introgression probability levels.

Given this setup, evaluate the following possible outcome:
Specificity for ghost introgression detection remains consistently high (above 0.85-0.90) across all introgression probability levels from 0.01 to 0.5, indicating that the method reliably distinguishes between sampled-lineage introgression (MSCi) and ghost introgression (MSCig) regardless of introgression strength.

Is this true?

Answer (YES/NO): YES